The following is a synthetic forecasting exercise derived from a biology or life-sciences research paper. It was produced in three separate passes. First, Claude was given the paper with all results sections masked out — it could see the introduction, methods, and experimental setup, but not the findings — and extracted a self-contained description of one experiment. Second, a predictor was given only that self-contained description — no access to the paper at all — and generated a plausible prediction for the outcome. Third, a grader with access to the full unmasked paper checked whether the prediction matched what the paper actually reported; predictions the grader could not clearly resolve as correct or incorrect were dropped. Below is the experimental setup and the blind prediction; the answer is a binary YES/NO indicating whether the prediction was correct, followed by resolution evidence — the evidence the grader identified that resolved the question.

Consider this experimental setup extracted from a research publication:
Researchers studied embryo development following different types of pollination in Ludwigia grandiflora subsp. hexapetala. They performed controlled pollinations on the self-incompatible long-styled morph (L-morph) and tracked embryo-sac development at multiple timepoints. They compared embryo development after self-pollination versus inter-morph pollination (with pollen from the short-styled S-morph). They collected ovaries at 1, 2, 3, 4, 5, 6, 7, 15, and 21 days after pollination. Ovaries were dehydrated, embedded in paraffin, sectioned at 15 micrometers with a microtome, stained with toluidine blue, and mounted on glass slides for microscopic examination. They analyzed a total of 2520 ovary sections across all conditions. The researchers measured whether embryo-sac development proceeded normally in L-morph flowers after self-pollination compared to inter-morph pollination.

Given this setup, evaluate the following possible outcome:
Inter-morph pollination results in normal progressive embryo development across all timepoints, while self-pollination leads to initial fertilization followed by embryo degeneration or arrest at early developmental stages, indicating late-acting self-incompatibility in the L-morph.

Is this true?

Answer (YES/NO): NO